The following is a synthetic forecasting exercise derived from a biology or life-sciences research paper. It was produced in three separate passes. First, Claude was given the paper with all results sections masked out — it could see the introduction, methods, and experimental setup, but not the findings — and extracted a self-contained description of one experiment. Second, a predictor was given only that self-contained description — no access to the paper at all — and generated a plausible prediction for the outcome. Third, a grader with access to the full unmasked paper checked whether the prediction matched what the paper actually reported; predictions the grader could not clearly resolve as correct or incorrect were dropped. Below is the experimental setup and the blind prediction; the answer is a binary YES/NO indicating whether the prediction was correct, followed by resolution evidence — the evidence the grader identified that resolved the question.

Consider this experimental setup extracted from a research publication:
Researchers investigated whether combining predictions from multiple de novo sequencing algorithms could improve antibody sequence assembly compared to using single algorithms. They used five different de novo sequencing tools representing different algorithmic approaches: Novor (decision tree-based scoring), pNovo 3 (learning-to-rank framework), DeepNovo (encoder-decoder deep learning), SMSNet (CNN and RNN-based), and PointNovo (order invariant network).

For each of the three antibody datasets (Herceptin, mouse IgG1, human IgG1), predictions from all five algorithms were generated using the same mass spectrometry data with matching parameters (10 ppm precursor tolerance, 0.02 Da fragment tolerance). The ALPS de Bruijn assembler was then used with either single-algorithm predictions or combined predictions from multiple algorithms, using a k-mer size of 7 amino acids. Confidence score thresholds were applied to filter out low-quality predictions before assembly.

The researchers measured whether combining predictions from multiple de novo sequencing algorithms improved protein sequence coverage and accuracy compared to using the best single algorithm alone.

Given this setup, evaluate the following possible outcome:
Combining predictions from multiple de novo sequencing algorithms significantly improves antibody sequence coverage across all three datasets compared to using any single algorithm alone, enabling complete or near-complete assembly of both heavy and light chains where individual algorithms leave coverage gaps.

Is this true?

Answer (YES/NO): NO